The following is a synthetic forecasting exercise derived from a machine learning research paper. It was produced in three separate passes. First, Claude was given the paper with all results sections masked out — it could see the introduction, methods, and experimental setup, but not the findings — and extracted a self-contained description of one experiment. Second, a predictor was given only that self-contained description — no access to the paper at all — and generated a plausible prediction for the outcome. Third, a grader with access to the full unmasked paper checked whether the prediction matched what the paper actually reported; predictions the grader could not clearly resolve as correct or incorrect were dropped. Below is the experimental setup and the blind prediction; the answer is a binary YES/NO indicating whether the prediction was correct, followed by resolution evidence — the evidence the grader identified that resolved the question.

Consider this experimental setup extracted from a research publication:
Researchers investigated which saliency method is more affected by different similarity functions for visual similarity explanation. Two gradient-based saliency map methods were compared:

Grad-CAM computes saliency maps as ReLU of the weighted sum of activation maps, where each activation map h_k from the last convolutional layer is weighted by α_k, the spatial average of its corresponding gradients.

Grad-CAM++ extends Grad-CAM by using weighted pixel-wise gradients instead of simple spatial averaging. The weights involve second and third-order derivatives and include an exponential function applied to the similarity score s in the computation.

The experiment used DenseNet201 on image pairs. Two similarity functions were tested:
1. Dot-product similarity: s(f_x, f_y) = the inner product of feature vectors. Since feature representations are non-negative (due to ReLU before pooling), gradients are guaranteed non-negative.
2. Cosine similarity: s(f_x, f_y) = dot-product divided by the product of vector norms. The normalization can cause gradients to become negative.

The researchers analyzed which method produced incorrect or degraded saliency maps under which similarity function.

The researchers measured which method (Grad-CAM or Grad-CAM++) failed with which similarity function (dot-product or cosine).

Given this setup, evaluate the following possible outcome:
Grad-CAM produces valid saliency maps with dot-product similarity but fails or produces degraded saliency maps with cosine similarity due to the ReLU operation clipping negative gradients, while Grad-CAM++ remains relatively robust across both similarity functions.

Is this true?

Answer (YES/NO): NO